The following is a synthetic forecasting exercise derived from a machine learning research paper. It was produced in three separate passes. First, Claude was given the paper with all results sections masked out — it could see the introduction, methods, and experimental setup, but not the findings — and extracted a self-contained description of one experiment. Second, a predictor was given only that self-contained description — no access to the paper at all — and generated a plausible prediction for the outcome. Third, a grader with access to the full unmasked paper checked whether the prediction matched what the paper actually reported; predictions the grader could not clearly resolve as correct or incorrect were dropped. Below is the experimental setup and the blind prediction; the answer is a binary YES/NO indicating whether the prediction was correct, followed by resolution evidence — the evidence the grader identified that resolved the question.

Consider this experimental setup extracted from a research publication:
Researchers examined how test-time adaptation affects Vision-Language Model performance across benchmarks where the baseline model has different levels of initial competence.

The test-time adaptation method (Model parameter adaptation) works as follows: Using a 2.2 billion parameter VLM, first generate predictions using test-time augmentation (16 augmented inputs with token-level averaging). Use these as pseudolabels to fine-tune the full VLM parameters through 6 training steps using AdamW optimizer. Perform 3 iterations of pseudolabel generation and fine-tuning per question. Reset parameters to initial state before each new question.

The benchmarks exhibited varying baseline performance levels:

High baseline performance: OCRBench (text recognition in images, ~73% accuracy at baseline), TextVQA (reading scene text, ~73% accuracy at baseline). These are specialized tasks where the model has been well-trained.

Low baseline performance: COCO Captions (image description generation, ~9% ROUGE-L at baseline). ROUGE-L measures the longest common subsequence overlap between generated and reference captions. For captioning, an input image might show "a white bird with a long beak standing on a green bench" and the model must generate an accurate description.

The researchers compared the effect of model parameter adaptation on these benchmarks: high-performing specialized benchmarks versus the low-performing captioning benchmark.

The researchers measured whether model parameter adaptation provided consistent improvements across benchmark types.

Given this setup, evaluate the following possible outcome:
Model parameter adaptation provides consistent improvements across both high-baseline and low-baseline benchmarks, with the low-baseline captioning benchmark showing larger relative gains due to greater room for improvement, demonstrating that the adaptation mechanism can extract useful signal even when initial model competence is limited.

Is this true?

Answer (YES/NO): NO